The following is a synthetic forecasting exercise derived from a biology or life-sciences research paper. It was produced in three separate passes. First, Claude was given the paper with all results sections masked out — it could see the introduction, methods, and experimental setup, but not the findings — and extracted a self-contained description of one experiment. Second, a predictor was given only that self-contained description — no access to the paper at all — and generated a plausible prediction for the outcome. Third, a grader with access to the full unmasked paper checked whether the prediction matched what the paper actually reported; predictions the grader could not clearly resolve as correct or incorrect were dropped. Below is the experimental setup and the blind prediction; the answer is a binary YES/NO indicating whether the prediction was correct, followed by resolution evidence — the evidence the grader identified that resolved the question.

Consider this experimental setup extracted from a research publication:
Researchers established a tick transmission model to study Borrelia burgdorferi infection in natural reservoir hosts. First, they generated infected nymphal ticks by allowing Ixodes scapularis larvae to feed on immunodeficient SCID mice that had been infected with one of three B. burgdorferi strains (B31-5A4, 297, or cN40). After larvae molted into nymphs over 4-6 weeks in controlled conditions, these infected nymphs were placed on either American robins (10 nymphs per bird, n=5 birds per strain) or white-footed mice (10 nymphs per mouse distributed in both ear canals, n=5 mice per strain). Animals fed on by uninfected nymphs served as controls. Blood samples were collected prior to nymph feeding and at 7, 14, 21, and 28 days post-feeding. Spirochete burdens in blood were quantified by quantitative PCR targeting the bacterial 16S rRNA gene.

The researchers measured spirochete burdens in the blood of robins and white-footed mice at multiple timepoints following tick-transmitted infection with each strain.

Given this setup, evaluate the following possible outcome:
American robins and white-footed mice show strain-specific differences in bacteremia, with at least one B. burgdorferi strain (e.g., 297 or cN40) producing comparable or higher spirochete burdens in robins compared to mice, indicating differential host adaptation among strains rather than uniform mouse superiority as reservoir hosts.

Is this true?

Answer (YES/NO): YES